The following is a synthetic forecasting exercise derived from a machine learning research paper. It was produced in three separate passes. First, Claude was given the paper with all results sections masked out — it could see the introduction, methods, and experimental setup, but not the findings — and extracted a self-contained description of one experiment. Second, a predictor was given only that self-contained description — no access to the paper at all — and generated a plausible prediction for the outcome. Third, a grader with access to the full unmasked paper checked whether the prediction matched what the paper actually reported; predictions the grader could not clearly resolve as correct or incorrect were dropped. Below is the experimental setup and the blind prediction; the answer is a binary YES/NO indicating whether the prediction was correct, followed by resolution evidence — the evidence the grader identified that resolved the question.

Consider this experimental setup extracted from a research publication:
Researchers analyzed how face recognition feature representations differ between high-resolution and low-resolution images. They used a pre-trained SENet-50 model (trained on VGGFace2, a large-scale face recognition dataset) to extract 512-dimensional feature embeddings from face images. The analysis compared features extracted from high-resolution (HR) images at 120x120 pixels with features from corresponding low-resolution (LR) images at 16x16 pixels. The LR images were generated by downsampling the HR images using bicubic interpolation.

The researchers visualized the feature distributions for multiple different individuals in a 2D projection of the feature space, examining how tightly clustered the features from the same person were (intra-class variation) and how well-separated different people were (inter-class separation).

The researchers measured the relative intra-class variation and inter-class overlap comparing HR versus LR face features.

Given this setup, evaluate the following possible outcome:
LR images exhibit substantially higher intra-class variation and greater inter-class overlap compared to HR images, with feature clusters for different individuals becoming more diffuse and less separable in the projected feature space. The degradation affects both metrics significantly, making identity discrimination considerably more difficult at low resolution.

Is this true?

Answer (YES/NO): YES